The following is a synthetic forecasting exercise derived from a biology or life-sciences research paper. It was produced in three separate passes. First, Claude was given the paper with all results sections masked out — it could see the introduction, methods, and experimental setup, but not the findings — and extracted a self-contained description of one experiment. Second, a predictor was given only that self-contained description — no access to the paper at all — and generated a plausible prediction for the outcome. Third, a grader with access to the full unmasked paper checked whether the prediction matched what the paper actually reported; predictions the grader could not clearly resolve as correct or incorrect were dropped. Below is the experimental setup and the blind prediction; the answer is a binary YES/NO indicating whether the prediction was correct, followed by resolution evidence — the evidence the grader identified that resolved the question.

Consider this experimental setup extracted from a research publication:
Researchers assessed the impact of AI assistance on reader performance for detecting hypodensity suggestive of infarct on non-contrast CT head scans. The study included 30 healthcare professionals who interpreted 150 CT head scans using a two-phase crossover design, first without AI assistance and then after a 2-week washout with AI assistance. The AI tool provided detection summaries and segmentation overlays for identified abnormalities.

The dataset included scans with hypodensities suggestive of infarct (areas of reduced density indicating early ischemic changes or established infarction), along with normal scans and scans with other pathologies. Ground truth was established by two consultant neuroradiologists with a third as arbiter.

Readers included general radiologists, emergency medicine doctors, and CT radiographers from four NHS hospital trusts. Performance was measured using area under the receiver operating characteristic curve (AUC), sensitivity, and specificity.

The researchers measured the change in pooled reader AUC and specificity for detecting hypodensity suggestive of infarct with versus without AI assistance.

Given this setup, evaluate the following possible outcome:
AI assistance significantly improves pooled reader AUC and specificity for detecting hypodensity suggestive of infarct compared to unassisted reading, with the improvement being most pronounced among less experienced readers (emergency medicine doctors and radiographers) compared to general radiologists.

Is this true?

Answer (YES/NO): NO